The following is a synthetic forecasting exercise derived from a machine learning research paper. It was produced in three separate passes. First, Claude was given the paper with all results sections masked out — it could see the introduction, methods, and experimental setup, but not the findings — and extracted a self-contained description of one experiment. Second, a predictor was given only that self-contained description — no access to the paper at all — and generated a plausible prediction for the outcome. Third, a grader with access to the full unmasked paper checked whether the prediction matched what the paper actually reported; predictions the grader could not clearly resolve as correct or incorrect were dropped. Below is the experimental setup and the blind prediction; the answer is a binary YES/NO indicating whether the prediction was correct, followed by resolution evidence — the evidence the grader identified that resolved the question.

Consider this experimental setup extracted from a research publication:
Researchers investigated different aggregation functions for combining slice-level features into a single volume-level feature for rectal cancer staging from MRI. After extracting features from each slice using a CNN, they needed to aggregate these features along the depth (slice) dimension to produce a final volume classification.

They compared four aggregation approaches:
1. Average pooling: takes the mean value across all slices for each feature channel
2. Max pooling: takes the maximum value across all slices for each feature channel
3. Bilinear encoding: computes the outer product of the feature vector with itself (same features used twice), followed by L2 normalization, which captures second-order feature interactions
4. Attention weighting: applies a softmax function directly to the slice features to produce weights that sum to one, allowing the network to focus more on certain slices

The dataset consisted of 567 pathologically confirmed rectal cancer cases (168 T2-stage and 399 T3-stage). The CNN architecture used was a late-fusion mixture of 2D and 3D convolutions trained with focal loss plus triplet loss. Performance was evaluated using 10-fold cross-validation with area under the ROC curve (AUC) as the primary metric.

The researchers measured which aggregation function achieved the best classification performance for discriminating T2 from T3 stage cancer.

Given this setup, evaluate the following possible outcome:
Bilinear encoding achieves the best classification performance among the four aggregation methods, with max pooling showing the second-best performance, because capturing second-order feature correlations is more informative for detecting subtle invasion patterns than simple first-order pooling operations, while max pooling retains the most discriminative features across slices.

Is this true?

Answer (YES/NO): NO